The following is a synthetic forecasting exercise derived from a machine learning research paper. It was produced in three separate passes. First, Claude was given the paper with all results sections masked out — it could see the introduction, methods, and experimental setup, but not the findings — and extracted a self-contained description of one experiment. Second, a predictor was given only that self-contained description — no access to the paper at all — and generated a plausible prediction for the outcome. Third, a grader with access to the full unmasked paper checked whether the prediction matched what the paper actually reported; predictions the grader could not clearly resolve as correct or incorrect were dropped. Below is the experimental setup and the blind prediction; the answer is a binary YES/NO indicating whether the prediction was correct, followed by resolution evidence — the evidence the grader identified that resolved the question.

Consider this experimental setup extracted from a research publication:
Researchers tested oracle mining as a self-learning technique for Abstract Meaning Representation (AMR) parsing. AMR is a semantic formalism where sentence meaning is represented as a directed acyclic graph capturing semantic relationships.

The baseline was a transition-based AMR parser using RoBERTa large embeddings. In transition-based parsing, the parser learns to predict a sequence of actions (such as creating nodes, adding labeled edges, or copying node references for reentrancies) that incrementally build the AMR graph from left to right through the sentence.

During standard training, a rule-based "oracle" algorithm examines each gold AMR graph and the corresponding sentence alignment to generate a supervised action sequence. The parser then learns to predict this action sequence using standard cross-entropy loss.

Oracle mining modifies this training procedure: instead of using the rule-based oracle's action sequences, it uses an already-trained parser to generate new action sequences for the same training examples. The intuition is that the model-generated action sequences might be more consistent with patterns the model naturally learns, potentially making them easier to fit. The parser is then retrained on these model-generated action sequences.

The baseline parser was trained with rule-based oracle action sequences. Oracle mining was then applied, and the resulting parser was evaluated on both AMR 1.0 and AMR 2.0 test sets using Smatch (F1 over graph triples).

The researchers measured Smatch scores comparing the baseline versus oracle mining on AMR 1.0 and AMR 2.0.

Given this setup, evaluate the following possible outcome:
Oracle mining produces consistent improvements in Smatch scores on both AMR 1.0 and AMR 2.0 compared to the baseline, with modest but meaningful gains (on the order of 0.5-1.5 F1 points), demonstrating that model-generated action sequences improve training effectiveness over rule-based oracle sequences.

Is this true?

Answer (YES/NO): NO